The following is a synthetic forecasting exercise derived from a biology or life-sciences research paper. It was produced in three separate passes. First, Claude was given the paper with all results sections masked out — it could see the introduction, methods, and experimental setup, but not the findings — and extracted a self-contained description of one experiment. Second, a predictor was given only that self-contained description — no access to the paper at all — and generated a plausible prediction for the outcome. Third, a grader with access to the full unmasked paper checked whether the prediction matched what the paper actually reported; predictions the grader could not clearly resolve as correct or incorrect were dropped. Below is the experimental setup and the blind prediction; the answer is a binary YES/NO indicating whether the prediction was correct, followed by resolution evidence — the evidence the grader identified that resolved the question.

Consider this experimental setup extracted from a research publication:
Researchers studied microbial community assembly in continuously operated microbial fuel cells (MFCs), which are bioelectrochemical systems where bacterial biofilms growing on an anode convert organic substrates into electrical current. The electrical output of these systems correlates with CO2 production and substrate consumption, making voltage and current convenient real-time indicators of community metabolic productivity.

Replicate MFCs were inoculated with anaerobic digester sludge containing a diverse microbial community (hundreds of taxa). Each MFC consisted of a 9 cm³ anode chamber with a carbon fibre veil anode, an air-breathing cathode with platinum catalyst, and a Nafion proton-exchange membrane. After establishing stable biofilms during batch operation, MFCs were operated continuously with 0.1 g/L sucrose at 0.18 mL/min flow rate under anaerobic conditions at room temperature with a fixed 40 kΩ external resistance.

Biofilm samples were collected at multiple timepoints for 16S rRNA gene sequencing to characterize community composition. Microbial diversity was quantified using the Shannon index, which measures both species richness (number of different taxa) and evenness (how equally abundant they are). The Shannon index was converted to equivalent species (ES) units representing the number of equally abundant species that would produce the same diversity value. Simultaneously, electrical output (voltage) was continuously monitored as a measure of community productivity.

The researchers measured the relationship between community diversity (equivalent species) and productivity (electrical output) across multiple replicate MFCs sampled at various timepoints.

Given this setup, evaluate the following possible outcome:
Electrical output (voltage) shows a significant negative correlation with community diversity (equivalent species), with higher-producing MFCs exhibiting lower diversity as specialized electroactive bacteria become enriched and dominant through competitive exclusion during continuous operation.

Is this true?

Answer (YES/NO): NO